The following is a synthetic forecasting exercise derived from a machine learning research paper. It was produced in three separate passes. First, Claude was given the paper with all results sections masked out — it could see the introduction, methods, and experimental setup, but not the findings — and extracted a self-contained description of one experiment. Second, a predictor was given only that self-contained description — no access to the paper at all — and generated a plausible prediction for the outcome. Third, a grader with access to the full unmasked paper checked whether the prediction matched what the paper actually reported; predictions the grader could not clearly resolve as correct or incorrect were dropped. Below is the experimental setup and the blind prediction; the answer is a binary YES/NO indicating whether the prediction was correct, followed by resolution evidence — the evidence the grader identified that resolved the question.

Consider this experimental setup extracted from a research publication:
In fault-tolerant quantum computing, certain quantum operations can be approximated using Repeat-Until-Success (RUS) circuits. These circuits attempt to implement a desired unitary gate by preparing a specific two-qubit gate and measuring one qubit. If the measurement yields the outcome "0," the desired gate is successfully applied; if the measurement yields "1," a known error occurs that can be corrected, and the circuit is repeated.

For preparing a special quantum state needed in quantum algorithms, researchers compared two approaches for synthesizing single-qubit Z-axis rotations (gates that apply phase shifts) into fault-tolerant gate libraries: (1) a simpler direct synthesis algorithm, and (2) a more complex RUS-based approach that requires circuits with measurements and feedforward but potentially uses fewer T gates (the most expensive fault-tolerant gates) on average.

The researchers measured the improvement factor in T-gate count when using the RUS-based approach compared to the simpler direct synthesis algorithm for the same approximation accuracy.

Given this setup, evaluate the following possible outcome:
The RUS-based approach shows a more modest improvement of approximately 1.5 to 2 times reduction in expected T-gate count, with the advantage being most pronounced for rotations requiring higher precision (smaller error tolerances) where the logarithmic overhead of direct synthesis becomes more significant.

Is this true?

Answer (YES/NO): NO